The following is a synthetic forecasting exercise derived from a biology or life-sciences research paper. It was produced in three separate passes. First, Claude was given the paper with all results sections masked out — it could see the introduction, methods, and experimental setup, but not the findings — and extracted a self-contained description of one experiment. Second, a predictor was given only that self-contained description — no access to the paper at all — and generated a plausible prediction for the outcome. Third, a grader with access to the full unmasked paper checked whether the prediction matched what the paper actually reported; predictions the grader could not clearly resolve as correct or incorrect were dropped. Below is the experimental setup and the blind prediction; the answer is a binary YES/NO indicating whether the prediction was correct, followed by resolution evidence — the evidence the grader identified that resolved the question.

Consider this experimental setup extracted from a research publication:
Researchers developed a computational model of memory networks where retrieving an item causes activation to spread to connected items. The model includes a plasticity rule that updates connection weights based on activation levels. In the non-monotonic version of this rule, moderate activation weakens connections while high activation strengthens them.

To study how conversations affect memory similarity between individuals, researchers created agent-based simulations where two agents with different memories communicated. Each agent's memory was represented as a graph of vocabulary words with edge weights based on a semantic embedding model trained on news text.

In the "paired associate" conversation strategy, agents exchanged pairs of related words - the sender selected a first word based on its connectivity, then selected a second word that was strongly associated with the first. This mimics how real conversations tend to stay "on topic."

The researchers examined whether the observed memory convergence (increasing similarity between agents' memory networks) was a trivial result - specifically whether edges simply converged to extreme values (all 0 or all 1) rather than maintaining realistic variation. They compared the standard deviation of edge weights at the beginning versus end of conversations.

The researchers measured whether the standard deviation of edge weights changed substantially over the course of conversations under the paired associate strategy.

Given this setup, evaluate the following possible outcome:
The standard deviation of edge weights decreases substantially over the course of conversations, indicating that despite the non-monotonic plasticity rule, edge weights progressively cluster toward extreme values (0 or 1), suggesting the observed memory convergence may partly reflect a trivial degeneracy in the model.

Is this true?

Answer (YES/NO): NO